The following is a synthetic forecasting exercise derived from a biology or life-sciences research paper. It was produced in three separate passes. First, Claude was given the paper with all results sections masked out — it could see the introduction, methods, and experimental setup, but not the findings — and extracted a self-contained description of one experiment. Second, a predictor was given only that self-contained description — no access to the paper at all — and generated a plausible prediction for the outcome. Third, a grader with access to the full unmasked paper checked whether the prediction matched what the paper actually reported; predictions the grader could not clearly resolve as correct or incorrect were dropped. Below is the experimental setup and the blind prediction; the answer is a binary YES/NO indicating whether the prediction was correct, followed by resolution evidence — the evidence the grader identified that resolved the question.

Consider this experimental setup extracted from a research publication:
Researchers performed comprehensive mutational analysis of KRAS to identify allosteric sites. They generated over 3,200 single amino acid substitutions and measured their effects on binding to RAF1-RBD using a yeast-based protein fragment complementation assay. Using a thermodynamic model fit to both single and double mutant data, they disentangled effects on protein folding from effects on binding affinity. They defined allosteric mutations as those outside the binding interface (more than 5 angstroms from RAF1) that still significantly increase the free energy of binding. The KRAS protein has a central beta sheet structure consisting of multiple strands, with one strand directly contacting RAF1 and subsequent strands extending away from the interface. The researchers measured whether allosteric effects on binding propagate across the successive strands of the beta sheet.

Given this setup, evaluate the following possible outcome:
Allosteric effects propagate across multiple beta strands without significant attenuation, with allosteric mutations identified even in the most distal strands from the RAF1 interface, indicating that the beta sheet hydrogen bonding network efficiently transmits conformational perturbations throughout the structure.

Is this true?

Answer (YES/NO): NO